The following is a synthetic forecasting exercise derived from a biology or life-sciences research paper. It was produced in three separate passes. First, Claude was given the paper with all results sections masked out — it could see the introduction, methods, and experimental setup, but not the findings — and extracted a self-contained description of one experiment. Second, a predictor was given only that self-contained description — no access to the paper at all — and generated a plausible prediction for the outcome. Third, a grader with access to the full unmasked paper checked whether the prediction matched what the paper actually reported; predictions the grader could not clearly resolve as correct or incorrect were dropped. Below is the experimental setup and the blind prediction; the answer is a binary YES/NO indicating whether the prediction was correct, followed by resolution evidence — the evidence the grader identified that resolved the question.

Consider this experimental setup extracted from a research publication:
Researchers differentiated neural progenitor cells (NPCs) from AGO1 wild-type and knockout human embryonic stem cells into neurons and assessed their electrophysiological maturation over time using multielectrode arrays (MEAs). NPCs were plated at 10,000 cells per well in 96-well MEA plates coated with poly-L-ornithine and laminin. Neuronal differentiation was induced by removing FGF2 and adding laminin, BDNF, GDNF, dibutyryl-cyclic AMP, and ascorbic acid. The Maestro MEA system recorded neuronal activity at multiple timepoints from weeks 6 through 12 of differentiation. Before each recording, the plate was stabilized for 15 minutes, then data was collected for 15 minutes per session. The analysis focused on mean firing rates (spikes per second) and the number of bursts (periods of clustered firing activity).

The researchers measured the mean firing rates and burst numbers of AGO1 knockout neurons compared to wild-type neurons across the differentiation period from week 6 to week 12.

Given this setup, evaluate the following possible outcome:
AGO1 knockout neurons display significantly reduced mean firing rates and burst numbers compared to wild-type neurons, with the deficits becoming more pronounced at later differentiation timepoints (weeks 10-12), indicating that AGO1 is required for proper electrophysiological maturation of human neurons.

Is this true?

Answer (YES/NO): YES